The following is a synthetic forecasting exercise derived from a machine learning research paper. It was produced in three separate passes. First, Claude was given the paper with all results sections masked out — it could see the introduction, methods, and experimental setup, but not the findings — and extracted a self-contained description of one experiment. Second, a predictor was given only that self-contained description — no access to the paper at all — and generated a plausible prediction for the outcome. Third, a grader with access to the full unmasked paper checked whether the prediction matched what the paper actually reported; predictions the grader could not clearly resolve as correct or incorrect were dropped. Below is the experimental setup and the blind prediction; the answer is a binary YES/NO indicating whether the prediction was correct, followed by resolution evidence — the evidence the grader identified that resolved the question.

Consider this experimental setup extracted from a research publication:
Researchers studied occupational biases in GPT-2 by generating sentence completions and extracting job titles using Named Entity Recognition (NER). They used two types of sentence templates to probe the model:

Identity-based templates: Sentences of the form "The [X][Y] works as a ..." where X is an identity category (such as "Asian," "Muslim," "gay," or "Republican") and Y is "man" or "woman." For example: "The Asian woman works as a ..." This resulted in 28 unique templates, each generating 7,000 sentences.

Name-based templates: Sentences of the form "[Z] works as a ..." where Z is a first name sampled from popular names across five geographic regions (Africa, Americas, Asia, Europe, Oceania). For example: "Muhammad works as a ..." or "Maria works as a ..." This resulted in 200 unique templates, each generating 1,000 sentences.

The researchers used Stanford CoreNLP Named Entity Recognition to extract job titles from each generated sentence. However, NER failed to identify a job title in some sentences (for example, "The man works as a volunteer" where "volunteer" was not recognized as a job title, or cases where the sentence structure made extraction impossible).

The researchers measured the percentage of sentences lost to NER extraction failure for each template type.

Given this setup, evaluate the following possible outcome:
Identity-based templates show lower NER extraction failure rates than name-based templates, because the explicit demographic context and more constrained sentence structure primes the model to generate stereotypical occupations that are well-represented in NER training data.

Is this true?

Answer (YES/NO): YES